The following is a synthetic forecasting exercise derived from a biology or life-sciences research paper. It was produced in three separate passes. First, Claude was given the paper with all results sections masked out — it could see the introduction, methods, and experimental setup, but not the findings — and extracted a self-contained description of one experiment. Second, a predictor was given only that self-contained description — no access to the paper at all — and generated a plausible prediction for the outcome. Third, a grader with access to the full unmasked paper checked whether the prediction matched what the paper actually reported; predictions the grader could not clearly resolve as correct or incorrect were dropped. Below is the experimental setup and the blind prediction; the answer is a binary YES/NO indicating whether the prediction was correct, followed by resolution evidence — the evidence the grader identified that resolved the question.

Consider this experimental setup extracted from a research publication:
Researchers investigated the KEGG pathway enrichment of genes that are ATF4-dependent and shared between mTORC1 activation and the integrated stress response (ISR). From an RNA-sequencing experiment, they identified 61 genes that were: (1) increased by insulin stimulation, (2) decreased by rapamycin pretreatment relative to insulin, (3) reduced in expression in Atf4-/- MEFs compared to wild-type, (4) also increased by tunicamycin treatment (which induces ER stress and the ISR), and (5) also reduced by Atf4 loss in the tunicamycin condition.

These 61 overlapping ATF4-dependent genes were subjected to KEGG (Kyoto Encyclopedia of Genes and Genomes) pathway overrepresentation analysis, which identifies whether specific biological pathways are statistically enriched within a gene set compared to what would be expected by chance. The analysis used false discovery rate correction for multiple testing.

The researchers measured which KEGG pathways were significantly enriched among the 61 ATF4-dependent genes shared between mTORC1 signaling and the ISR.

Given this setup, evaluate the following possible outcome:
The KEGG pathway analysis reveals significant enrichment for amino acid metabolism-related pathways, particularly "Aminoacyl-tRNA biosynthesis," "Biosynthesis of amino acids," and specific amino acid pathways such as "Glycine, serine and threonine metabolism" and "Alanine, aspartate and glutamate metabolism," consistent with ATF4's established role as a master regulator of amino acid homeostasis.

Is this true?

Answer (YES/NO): YES